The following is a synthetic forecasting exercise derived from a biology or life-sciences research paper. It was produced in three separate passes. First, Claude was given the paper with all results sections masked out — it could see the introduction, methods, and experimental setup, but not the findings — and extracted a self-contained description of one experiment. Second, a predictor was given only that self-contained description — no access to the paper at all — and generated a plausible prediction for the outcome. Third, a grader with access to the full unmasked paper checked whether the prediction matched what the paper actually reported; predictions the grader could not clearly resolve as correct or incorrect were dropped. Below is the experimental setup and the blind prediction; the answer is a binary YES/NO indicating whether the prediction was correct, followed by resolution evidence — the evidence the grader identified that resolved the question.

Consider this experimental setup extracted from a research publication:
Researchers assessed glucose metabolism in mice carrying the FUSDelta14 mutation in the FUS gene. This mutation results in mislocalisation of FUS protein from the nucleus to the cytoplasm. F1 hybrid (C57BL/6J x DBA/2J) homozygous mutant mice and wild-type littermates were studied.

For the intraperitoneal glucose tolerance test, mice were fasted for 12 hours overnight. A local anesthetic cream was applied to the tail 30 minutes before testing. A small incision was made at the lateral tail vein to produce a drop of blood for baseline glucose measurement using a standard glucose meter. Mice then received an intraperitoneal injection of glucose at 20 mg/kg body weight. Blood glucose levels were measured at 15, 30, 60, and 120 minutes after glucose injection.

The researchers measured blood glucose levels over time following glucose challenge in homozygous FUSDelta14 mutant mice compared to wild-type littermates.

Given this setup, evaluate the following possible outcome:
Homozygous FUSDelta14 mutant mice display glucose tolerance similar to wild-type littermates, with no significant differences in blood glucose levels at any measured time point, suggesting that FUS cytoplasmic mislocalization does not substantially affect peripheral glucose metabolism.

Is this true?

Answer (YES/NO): NO